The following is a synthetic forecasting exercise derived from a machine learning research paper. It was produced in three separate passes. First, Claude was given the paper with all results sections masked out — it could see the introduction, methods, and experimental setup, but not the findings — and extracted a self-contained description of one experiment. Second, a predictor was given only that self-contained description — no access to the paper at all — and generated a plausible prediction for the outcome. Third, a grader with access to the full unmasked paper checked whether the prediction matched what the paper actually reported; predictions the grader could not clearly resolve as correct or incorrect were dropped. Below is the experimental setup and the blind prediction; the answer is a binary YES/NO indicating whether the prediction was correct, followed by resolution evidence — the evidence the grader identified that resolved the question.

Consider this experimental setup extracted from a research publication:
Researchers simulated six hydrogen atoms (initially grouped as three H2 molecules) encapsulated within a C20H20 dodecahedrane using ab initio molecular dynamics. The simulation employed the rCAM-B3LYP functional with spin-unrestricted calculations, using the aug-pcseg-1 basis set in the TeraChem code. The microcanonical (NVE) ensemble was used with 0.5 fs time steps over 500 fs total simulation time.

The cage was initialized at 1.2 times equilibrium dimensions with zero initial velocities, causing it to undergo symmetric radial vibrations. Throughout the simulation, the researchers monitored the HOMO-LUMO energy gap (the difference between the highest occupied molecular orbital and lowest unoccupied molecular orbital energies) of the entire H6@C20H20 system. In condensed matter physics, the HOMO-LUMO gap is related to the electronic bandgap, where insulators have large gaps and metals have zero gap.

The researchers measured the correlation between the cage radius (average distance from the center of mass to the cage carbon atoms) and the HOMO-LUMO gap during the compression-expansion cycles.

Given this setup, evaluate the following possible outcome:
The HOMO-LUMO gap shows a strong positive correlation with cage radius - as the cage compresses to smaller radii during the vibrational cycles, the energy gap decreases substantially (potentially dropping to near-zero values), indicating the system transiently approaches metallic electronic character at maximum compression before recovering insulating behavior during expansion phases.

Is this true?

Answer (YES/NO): NO